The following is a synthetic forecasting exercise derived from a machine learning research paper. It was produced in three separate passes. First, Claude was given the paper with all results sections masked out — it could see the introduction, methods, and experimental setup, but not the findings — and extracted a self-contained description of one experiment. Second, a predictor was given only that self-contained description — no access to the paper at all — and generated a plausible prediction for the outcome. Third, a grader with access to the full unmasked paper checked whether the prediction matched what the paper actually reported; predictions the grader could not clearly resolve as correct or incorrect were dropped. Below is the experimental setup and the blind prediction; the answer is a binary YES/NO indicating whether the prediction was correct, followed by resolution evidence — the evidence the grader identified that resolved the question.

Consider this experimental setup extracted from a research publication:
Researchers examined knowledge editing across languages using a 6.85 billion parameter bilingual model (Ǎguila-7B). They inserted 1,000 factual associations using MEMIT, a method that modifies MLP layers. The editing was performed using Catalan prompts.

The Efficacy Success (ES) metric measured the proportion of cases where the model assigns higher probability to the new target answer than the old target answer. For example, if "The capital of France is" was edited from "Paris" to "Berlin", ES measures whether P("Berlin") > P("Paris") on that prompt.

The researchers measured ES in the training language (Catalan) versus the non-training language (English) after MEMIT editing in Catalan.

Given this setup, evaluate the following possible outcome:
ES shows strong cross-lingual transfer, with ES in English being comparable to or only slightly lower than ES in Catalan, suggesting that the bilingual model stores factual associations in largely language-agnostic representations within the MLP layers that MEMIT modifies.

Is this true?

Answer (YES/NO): NO